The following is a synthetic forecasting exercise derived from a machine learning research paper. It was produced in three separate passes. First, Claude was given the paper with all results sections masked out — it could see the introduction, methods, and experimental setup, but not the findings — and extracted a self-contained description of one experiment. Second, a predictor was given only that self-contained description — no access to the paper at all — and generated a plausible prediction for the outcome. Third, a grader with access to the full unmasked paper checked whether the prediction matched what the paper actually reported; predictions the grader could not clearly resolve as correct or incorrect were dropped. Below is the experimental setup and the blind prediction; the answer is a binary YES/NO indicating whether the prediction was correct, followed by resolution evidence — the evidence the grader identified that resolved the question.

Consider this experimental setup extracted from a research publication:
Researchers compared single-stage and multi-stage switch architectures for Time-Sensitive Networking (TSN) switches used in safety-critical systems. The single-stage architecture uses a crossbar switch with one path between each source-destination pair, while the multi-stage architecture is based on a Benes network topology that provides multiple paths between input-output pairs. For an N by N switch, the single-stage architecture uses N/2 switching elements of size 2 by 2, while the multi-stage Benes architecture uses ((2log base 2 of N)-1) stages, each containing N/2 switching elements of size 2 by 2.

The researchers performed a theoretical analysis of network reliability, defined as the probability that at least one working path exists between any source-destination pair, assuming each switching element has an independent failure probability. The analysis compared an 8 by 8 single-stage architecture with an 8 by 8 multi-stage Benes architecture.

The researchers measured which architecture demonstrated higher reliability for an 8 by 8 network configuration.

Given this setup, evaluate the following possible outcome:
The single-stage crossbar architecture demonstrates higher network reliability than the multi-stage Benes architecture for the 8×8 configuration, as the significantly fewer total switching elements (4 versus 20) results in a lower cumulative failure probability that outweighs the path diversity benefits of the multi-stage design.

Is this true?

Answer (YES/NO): YES